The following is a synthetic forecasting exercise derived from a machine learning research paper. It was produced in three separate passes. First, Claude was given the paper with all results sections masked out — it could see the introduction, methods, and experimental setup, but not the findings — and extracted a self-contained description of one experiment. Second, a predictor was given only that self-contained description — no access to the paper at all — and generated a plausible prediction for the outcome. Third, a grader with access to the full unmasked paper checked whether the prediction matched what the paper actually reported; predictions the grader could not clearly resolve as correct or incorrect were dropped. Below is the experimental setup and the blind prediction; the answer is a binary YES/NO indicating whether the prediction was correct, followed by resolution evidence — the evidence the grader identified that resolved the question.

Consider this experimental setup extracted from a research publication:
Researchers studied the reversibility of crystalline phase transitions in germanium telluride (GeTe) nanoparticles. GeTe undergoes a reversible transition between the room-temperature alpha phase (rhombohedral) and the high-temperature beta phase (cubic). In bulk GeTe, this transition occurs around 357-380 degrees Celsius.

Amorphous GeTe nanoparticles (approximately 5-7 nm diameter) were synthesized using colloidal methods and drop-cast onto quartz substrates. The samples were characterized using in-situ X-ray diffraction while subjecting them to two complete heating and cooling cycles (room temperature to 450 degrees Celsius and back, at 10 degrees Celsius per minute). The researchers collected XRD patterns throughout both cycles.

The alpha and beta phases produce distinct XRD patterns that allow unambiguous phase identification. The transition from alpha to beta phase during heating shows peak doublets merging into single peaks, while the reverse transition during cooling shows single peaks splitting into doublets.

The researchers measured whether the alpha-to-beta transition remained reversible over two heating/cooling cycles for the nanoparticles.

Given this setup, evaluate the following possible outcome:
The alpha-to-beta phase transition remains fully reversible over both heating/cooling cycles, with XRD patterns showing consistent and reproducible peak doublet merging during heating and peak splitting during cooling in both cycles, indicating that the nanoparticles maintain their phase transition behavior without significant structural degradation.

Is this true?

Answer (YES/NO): YES